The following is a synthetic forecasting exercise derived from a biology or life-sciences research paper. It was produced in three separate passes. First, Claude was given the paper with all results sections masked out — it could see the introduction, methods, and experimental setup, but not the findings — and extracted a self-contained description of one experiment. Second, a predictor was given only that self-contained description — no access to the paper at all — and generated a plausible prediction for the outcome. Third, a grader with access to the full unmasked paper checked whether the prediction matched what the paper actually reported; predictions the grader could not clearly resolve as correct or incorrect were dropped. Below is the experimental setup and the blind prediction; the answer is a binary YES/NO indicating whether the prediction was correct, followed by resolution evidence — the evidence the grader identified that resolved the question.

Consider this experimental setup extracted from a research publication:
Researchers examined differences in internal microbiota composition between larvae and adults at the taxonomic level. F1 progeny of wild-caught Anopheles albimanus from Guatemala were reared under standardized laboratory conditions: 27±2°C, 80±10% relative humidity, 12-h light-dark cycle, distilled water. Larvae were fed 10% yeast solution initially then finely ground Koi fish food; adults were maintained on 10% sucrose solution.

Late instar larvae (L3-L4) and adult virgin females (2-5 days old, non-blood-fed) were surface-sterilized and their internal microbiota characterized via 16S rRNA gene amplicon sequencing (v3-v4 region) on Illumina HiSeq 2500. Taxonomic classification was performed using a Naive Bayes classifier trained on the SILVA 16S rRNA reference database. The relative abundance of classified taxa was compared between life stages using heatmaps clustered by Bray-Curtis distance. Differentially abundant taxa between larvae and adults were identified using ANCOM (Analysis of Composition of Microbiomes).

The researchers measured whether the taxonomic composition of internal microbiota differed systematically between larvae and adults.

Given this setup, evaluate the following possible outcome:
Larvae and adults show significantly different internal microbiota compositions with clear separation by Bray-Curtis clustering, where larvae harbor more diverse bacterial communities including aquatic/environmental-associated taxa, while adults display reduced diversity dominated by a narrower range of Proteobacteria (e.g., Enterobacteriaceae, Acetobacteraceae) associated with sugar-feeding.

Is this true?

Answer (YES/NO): YES